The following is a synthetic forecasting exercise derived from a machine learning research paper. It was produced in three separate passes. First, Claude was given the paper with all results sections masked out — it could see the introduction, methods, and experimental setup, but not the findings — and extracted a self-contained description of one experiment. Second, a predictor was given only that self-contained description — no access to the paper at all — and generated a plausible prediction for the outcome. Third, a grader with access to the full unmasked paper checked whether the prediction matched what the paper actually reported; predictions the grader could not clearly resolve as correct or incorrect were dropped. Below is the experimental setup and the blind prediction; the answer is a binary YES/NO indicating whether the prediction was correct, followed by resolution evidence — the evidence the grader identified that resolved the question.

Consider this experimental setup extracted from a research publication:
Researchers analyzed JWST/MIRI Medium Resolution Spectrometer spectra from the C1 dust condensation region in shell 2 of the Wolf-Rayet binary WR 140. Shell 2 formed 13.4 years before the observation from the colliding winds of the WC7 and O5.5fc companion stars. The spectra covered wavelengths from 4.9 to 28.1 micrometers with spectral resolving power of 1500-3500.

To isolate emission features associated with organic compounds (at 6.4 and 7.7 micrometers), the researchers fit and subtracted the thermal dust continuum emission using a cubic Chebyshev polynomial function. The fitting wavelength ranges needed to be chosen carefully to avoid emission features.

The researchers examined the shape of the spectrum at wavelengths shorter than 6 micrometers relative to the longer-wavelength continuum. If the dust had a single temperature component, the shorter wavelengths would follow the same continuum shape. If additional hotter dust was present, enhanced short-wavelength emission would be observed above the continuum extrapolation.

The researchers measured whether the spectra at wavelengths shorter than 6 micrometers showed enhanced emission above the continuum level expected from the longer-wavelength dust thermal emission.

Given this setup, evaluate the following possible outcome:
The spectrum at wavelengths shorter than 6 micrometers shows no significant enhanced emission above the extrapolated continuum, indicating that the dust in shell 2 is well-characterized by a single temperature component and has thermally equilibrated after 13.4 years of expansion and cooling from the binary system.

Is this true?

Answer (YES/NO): NO